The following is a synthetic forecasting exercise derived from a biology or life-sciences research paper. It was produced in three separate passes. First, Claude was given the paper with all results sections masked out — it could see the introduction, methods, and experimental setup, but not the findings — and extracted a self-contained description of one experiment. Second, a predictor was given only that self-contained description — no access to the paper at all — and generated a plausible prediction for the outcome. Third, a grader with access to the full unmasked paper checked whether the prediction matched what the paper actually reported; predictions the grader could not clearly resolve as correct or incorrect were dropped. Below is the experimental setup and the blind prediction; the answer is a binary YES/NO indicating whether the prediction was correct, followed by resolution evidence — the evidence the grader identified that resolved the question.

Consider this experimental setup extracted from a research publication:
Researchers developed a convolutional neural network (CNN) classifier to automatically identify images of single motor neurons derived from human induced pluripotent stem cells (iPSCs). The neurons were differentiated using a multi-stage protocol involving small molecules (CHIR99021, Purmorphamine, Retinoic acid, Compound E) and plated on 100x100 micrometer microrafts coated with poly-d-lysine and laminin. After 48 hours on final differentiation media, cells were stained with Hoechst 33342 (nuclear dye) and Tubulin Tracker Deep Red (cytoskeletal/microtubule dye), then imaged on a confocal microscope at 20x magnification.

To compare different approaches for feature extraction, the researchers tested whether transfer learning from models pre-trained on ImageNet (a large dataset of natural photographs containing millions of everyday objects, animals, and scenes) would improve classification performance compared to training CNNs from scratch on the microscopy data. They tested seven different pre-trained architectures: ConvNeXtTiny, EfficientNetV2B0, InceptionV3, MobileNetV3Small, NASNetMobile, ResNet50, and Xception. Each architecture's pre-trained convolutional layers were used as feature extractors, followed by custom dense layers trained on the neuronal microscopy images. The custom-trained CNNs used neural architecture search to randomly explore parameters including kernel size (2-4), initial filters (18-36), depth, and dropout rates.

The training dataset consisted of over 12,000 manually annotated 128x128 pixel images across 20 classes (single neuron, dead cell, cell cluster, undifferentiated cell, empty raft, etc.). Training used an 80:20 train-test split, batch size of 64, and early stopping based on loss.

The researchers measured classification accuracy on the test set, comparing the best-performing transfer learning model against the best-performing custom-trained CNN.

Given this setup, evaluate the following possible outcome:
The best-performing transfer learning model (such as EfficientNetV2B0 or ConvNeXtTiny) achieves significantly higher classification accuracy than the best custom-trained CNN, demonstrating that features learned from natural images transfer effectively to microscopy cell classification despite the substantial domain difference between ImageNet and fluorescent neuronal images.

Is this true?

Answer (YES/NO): NO